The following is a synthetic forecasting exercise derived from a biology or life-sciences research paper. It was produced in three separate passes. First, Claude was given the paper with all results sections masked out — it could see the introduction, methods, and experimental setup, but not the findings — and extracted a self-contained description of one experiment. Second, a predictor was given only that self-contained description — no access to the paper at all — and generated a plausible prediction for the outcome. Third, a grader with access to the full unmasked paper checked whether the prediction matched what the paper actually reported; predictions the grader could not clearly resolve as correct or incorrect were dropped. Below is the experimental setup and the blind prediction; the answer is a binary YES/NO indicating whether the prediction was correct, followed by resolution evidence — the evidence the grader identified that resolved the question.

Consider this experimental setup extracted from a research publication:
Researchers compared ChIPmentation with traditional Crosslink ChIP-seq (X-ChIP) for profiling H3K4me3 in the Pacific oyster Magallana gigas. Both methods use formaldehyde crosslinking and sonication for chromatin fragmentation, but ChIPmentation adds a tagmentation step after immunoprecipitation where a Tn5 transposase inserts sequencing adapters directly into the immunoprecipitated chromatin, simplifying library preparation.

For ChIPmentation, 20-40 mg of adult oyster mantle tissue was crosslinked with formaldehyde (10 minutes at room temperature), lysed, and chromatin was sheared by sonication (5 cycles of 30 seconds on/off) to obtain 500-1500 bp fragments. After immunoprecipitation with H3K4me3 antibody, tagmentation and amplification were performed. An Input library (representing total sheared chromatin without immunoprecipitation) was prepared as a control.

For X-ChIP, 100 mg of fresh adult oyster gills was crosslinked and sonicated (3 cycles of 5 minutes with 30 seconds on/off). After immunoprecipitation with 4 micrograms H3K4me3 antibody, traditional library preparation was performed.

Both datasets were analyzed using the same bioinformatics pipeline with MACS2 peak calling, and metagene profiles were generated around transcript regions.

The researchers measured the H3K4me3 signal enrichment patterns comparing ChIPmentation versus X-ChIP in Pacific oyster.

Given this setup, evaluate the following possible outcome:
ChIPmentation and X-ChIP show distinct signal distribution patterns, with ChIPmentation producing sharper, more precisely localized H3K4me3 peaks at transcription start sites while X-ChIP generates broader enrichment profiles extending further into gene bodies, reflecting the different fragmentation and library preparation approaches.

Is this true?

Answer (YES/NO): NO